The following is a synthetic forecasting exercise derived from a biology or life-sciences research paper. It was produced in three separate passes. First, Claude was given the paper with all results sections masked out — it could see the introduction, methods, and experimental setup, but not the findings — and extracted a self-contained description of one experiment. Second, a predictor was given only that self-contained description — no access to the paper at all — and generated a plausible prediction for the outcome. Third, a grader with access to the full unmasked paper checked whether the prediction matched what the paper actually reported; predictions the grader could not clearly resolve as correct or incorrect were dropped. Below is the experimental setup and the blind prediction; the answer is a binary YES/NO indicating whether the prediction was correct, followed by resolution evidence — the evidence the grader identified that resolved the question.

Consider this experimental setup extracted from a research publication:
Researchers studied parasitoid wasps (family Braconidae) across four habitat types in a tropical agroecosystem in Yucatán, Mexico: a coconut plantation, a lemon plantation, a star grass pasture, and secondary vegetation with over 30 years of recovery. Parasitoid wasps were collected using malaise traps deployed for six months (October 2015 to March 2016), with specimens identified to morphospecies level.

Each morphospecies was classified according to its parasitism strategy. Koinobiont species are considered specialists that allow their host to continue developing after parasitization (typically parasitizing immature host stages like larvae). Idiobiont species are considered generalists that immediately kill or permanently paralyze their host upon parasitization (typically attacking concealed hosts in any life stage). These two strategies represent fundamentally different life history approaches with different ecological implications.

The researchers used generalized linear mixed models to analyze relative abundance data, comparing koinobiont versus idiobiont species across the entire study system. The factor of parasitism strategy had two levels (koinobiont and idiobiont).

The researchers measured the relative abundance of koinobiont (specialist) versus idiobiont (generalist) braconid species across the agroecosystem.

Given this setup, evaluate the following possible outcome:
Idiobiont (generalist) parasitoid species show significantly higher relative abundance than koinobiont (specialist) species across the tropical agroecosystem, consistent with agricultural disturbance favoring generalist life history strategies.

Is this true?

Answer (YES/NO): NO